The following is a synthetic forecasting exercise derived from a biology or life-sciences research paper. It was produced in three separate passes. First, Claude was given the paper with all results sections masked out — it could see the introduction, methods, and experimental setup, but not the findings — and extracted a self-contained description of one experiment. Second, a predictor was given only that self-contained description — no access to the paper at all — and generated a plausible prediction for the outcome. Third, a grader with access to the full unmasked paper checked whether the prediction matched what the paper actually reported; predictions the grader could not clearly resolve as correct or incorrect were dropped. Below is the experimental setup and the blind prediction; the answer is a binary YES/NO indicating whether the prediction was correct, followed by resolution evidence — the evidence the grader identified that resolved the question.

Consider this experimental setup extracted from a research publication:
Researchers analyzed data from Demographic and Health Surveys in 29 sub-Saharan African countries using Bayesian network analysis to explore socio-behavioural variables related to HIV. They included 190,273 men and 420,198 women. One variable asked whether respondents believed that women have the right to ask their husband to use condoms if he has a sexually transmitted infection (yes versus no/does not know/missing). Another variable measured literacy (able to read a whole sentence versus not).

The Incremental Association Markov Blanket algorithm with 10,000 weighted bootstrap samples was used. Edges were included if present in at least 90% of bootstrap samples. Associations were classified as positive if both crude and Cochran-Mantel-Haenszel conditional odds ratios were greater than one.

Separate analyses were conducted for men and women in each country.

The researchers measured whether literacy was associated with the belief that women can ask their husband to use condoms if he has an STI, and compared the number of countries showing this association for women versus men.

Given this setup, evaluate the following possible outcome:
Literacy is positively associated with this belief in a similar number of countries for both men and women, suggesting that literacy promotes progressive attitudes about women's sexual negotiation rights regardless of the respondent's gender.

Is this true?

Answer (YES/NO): YES